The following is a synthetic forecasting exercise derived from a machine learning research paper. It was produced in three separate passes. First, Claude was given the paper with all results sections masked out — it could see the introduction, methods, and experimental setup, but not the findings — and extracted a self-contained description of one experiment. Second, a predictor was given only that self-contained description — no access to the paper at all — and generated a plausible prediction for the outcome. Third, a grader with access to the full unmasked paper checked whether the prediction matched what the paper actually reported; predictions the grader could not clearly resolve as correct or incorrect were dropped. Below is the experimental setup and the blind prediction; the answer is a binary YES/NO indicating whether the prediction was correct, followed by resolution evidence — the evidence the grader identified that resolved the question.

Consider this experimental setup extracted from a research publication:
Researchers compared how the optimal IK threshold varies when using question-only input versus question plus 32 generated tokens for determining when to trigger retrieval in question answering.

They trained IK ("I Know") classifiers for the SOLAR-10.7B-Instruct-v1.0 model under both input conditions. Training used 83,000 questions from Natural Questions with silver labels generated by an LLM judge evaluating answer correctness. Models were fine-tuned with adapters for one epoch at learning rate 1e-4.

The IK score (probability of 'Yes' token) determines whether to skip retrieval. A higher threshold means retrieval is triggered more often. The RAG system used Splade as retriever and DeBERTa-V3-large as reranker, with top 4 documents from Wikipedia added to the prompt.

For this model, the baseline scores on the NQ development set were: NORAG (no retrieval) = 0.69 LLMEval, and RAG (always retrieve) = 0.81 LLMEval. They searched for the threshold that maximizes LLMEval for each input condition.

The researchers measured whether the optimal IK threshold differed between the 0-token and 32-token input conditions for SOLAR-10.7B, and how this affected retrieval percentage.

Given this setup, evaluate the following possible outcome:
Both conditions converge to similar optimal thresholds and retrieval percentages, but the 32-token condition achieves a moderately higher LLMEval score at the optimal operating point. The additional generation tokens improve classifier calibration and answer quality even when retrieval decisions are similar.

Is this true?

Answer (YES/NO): NO